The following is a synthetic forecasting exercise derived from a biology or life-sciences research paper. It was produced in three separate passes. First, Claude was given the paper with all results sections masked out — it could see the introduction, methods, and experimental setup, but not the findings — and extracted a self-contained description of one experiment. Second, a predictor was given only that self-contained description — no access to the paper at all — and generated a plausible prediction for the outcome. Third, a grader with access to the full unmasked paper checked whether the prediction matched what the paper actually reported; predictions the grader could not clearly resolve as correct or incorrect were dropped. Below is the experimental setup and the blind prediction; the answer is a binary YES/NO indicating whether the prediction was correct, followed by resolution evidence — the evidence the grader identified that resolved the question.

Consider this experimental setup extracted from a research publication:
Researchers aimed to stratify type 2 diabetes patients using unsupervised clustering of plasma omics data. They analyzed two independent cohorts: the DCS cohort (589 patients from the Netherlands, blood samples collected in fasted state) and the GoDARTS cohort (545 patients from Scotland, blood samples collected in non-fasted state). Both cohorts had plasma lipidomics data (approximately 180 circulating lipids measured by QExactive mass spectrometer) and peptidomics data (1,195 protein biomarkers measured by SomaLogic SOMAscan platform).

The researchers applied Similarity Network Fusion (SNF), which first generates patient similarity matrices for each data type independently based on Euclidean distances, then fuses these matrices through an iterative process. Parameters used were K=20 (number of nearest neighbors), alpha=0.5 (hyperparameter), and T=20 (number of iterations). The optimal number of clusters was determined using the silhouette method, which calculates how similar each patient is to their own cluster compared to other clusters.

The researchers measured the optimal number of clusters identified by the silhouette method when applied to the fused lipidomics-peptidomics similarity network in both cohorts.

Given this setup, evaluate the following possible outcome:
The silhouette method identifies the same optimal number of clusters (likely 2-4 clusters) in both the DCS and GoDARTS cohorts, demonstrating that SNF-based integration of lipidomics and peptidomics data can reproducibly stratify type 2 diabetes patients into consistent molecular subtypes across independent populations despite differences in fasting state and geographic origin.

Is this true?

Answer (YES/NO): YES